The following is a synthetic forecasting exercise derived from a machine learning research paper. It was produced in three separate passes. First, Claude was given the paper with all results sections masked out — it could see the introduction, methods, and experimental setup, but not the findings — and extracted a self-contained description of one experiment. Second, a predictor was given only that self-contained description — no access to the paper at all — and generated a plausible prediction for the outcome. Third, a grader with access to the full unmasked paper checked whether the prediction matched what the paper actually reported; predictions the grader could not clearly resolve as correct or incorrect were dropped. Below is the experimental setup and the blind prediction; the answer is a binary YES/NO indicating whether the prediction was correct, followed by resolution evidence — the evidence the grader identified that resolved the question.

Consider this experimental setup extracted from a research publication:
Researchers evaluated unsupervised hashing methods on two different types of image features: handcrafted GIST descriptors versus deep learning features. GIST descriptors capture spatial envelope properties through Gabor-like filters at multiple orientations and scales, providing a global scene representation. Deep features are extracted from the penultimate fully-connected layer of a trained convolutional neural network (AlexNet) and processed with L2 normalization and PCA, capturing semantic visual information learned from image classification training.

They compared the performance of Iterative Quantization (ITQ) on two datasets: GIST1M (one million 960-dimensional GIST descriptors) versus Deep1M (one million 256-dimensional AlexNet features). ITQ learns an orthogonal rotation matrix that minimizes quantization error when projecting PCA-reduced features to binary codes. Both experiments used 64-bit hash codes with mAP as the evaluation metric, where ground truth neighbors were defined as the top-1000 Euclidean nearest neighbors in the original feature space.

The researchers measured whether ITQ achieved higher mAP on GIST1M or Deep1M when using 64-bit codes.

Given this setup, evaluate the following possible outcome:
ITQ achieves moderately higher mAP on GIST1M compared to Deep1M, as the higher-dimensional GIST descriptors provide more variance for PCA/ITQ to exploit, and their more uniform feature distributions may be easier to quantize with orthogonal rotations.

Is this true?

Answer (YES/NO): NO